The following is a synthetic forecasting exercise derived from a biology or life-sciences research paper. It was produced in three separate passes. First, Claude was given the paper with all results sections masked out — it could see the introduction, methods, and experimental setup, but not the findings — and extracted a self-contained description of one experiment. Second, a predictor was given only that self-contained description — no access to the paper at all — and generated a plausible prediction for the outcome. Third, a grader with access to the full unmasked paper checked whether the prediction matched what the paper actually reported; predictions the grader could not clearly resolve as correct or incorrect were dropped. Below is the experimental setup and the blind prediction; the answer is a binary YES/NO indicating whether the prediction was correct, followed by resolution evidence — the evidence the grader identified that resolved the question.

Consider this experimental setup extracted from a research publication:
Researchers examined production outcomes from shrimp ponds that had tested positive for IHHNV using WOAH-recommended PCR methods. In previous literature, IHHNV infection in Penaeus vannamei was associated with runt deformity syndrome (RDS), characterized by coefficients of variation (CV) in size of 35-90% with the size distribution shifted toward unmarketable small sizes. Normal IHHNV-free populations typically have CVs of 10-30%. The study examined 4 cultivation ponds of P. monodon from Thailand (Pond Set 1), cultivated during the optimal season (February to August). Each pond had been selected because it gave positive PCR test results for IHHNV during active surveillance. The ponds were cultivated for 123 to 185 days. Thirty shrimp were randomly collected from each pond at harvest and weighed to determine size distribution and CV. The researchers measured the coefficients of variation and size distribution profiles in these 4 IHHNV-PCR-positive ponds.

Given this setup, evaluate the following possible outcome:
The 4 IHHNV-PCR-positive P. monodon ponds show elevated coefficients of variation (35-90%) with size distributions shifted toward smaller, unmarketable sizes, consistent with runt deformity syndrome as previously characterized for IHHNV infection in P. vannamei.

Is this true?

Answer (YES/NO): NO